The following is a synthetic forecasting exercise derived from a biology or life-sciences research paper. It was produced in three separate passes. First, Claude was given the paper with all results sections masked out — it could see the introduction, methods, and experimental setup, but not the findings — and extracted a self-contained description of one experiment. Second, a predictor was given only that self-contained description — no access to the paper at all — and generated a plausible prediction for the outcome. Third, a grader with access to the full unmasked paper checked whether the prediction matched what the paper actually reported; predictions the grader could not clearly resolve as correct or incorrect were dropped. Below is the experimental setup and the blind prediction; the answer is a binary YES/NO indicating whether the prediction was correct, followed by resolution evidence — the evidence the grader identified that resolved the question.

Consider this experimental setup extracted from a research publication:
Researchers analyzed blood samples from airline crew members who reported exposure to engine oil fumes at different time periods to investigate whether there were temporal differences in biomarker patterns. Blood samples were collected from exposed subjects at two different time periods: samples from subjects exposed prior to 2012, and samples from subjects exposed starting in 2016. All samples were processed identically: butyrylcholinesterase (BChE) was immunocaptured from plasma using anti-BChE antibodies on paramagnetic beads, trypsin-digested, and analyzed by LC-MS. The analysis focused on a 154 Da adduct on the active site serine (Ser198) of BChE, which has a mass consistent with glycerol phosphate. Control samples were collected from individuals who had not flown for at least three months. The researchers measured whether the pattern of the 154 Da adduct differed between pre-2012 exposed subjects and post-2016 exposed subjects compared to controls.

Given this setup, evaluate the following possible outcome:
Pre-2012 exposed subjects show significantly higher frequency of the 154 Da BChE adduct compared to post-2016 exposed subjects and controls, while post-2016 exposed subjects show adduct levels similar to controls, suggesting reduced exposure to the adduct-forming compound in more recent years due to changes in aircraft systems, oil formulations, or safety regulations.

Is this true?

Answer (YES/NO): YES